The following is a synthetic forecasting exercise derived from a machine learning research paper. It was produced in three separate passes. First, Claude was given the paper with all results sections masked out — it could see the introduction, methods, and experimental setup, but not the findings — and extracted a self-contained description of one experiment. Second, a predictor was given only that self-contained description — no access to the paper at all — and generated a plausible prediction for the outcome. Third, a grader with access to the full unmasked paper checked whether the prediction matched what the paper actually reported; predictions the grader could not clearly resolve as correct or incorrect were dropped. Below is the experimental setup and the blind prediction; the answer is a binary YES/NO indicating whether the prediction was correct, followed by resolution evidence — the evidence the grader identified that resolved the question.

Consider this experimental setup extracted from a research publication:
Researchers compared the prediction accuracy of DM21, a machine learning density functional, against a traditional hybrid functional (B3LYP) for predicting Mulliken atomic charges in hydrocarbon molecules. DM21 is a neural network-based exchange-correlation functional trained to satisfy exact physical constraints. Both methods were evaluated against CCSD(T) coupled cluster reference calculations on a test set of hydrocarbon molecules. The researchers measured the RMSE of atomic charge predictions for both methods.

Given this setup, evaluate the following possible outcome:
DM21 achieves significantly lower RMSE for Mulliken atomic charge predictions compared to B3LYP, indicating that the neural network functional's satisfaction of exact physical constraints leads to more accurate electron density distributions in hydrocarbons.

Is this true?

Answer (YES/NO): NO